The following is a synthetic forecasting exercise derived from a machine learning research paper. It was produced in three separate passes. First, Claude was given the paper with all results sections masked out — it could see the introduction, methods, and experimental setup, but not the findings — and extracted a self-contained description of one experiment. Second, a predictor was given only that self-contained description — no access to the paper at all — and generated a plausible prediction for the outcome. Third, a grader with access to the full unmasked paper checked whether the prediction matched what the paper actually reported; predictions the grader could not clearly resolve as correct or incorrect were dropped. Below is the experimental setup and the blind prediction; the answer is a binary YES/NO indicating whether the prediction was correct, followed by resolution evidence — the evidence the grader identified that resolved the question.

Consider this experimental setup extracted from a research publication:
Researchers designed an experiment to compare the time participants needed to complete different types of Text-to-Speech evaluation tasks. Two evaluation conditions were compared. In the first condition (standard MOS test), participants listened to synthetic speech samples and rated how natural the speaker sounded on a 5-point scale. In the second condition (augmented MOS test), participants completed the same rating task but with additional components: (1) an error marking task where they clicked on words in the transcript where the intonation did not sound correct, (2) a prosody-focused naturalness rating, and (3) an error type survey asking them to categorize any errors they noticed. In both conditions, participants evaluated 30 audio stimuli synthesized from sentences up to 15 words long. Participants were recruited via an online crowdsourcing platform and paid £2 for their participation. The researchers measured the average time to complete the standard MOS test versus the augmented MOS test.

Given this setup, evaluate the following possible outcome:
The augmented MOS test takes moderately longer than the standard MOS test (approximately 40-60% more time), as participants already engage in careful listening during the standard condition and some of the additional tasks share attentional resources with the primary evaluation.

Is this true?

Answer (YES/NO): NO